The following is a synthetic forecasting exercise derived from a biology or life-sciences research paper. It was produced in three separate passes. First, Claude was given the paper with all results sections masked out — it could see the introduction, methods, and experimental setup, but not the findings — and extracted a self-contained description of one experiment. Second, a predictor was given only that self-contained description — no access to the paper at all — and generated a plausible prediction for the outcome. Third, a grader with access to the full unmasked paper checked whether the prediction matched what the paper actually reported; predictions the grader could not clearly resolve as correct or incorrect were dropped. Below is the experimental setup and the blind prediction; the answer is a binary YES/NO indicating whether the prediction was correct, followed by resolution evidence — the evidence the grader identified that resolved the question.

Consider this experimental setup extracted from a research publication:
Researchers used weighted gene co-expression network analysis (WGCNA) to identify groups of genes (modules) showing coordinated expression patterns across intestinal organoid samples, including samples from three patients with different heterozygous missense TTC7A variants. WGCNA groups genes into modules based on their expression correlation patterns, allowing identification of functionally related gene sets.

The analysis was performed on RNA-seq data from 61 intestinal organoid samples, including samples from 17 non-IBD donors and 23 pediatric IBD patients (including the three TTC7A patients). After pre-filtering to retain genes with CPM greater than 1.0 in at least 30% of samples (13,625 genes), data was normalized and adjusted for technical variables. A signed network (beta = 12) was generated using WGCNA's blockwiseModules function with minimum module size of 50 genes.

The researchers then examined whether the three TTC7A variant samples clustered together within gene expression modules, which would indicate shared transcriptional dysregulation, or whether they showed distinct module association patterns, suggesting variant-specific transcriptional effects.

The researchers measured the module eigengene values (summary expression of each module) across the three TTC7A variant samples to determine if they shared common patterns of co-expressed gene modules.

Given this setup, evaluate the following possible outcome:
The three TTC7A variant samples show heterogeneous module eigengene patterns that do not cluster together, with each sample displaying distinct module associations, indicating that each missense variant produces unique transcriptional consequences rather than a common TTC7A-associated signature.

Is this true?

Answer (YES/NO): YES